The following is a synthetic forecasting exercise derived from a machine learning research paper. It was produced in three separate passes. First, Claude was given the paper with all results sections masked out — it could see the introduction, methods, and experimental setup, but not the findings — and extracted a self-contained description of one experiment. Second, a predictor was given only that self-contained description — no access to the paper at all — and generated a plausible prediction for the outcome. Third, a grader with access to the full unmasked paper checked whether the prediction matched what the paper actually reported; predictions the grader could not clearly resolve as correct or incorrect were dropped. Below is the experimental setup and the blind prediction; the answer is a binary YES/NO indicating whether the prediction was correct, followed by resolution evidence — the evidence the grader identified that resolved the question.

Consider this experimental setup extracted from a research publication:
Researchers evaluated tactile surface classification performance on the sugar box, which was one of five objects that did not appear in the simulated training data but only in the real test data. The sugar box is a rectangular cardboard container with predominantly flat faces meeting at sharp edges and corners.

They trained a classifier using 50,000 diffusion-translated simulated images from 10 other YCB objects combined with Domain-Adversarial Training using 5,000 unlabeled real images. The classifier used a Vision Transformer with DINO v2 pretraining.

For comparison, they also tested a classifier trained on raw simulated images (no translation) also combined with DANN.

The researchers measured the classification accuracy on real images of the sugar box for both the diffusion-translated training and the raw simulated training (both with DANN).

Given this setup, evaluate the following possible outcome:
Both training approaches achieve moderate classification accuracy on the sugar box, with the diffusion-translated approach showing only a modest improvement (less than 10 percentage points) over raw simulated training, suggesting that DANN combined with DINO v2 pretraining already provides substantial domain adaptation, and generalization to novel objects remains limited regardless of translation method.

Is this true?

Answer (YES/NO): NO